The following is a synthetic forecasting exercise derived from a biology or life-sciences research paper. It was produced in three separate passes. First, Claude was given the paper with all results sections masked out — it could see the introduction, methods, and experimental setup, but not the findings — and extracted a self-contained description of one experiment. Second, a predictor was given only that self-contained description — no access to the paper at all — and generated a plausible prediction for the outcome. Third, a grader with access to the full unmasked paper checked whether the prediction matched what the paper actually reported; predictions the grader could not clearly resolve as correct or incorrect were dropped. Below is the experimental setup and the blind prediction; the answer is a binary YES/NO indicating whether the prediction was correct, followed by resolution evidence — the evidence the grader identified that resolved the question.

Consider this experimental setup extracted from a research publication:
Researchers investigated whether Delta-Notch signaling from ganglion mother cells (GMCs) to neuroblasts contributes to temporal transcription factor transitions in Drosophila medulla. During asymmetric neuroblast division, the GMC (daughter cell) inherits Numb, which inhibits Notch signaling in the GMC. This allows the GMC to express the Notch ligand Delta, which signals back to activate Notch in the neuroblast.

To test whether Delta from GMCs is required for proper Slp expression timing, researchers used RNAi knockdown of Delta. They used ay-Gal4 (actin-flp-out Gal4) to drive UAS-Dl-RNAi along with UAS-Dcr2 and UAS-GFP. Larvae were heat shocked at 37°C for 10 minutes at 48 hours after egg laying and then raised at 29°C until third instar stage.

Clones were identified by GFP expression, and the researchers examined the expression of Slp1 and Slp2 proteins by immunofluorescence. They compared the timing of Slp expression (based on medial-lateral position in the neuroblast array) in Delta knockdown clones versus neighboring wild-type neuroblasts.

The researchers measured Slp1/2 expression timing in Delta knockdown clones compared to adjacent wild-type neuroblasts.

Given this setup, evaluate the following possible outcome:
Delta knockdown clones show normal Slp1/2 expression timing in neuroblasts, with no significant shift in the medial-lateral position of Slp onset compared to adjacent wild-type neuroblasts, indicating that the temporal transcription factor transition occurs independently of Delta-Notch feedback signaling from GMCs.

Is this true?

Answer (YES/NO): NO